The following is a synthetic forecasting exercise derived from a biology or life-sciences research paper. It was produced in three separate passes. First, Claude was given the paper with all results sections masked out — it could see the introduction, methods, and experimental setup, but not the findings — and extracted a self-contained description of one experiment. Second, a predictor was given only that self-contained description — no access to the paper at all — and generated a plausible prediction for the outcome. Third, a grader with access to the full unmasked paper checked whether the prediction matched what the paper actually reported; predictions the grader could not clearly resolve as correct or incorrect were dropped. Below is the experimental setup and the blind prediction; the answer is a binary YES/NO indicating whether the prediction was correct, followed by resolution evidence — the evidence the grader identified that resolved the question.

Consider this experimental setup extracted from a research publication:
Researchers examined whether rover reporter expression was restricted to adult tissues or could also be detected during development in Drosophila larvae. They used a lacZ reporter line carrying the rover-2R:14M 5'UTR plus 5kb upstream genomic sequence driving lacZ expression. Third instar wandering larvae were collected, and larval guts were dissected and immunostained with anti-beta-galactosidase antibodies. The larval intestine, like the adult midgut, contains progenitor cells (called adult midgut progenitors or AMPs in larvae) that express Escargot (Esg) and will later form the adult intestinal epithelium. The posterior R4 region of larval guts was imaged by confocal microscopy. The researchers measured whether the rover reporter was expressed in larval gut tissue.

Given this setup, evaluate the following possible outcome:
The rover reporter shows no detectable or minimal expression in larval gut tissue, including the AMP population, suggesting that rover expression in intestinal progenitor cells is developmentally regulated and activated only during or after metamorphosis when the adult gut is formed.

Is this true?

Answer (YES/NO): NO